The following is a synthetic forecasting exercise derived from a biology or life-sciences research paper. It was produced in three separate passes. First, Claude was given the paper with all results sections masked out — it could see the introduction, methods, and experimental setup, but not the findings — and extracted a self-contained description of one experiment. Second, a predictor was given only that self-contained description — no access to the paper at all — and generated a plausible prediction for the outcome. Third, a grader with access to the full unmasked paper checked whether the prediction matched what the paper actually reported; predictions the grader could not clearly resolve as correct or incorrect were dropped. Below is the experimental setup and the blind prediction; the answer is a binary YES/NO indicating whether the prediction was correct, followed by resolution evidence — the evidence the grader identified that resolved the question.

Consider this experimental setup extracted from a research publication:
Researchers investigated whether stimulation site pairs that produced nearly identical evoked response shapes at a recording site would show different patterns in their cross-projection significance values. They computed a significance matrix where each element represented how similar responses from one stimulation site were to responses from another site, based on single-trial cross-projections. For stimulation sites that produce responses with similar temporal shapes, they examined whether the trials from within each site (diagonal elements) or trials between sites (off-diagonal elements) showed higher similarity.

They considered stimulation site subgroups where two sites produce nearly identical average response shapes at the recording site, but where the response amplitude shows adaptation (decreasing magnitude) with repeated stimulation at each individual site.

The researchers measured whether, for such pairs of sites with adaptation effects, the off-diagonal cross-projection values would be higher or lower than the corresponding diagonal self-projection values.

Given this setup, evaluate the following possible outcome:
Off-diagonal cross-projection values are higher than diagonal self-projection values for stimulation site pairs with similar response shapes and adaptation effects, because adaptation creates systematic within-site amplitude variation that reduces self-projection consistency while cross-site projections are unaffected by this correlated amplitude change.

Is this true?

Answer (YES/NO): YES